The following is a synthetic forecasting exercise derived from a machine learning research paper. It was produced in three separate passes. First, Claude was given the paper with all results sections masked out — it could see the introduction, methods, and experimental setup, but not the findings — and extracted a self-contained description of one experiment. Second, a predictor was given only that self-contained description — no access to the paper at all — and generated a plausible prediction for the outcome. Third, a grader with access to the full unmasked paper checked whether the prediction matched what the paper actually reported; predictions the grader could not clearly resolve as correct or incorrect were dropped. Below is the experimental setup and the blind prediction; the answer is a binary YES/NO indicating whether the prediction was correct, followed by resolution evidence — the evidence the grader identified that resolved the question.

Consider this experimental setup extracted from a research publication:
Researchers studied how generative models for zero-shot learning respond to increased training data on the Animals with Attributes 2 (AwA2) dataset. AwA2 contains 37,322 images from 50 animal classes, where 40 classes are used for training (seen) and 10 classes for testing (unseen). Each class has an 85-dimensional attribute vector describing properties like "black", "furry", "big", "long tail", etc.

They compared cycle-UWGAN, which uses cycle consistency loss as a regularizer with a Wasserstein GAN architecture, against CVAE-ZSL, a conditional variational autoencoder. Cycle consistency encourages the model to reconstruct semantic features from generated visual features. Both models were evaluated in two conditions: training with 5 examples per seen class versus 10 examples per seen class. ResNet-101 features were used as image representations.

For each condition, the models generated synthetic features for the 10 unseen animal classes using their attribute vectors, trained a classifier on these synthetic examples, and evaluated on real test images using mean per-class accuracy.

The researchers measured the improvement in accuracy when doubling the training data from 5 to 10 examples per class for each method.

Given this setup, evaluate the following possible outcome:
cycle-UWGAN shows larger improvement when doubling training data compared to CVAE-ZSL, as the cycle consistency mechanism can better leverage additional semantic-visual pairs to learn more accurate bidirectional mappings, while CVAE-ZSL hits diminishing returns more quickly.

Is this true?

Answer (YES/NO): NO